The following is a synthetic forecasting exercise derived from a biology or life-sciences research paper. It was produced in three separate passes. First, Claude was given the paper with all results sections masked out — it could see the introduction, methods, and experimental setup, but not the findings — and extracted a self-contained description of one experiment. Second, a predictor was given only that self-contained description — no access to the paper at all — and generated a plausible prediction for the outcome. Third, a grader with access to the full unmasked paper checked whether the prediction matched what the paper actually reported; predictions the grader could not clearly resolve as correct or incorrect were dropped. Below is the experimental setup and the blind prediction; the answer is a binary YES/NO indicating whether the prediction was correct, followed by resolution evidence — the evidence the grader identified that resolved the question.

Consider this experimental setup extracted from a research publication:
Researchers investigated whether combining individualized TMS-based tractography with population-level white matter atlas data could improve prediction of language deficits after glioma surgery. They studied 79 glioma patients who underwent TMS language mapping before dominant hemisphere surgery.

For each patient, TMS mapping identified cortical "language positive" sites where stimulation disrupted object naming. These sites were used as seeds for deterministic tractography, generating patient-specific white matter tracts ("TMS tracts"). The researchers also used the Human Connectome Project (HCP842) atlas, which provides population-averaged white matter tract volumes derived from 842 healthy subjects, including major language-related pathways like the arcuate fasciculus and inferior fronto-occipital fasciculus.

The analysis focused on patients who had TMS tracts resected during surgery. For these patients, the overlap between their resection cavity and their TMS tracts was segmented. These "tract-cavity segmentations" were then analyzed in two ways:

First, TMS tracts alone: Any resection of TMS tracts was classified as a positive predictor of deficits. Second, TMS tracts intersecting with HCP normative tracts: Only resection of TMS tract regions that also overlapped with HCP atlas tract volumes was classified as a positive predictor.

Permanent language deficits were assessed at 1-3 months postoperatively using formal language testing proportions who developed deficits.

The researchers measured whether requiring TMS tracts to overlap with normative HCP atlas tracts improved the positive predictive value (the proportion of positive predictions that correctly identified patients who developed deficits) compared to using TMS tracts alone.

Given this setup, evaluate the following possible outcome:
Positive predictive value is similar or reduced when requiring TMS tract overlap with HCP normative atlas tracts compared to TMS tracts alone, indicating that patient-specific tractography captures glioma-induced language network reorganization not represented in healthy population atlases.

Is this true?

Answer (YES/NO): NO